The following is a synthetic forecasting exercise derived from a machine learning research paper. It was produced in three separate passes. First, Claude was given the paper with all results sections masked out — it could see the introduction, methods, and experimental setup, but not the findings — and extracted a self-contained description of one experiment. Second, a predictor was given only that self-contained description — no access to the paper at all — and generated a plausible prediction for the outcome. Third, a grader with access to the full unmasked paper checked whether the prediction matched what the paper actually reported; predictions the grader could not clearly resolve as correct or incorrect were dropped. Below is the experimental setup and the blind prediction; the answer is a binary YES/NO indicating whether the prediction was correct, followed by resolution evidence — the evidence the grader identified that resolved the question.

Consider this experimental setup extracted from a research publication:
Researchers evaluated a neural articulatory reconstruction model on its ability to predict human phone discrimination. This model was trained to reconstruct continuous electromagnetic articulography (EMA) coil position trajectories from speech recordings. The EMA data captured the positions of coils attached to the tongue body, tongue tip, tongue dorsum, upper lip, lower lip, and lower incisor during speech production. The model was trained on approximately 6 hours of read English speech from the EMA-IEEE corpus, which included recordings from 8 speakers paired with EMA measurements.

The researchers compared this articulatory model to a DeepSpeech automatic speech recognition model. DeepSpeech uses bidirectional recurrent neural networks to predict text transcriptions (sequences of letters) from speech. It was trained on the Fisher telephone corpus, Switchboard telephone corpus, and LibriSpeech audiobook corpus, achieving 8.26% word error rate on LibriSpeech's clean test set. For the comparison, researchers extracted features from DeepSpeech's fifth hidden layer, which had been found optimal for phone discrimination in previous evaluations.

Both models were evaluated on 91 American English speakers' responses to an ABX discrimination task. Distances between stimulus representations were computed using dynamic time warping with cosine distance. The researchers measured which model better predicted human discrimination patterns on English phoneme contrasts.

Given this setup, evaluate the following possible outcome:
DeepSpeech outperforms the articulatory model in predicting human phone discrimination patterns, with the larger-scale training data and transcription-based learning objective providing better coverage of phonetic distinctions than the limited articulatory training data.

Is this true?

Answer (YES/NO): NO